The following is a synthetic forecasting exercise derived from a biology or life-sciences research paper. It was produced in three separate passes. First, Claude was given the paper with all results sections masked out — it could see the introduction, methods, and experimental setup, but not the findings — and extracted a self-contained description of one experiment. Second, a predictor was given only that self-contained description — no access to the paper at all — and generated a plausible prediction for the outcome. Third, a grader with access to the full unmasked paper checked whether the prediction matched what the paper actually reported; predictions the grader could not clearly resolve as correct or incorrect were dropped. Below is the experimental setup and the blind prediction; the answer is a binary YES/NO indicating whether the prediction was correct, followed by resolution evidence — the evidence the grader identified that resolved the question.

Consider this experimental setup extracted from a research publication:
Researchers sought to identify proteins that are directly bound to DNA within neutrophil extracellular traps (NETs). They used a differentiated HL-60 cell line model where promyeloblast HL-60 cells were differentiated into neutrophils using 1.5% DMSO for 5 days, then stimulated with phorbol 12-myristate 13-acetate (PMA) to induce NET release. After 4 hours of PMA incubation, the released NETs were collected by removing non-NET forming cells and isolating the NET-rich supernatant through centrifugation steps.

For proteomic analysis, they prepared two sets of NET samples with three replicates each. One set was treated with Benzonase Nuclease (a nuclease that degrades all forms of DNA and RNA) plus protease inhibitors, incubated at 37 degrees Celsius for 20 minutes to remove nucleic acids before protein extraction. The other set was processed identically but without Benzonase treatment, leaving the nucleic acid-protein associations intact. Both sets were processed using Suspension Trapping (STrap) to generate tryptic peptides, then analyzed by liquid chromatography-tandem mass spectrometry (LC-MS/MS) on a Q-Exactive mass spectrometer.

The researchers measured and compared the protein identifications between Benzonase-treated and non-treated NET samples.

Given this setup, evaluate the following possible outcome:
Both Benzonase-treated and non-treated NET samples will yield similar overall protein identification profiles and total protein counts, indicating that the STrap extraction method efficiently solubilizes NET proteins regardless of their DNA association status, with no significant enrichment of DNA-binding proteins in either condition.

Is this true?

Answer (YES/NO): NO